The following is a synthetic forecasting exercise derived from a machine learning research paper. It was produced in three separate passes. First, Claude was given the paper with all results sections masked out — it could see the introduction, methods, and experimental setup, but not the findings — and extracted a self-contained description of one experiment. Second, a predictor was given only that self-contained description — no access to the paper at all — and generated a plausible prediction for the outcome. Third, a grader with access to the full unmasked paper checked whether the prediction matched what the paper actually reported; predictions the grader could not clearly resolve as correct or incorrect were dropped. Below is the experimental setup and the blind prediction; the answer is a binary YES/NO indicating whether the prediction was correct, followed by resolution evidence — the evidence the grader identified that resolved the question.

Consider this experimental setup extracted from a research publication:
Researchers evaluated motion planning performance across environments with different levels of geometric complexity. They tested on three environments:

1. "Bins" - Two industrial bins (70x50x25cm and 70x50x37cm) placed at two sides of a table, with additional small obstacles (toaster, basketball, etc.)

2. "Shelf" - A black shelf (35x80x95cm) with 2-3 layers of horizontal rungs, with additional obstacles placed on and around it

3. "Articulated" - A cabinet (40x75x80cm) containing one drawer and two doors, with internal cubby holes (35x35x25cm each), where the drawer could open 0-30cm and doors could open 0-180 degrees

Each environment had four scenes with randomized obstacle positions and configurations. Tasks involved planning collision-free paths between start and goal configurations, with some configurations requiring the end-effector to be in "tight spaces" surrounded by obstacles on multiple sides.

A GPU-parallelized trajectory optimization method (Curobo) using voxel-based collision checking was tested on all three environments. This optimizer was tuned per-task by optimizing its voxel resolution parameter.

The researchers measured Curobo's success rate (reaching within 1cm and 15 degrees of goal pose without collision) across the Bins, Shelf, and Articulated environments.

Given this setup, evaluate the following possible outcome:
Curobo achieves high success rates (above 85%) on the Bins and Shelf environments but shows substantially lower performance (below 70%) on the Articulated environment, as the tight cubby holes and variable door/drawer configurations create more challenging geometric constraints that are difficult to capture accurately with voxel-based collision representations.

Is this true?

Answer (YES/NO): NO